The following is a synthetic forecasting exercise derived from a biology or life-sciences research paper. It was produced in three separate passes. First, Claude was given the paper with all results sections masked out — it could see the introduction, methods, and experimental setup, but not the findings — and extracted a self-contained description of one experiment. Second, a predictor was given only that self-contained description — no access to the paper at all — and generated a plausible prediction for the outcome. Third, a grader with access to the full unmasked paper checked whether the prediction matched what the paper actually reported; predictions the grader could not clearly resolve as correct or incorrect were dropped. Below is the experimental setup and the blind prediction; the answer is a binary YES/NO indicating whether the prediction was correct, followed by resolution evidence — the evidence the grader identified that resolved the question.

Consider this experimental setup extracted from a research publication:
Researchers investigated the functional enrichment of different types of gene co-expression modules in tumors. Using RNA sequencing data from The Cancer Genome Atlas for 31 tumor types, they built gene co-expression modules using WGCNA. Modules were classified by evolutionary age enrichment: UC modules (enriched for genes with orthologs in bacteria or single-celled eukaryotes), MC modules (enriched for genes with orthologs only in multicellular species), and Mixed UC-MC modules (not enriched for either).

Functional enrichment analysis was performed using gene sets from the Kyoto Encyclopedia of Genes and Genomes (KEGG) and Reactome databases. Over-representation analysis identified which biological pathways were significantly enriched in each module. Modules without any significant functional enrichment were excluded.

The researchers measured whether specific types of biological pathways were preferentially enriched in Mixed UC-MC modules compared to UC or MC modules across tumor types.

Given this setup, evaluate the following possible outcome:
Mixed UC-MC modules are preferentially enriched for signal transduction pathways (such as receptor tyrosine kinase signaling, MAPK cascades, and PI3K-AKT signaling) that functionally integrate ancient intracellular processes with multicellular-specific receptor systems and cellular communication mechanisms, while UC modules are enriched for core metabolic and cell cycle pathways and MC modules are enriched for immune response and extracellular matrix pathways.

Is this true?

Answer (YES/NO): NO